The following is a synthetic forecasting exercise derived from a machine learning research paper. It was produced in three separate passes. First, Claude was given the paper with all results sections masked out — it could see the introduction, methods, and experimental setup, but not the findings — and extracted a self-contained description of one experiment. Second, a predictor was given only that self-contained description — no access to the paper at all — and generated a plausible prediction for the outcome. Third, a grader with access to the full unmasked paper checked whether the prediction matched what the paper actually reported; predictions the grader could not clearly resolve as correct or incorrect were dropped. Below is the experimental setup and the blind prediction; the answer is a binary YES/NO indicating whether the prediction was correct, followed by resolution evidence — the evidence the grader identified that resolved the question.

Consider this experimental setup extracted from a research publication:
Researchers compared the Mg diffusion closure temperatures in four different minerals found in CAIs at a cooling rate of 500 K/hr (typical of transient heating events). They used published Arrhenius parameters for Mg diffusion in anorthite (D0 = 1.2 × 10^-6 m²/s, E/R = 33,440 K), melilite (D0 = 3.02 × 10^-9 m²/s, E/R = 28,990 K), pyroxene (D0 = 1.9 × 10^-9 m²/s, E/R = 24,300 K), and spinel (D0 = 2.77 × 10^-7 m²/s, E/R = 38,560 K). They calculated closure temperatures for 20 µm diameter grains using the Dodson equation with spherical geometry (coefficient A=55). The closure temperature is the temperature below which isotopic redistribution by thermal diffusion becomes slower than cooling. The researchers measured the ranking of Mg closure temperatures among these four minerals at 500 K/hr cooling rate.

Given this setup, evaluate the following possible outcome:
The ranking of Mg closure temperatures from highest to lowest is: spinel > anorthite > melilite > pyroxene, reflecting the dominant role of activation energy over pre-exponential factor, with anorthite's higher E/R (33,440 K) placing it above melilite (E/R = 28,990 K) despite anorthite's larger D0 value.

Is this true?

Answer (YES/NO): NO